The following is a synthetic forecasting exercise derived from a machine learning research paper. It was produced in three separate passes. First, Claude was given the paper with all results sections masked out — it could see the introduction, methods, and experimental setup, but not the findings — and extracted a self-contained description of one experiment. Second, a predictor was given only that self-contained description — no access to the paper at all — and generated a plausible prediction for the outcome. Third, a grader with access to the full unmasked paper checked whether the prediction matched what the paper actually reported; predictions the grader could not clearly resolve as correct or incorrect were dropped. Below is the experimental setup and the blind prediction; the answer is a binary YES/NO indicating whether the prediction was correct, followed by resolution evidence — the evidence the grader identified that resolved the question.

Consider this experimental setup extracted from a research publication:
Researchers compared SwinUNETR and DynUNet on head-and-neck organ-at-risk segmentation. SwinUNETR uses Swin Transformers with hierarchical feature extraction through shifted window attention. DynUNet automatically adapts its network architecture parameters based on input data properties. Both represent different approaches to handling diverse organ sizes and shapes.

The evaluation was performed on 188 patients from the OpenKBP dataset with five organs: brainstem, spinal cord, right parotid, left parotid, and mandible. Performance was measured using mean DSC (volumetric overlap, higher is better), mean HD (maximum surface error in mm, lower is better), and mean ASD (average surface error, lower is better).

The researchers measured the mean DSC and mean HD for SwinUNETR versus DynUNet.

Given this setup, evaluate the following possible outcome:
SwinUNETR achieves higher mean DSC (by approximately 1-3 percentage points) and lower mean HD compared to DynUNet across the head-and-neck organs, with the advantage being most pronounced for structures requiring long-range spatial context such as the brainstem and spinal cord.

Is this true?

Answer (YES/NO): NO